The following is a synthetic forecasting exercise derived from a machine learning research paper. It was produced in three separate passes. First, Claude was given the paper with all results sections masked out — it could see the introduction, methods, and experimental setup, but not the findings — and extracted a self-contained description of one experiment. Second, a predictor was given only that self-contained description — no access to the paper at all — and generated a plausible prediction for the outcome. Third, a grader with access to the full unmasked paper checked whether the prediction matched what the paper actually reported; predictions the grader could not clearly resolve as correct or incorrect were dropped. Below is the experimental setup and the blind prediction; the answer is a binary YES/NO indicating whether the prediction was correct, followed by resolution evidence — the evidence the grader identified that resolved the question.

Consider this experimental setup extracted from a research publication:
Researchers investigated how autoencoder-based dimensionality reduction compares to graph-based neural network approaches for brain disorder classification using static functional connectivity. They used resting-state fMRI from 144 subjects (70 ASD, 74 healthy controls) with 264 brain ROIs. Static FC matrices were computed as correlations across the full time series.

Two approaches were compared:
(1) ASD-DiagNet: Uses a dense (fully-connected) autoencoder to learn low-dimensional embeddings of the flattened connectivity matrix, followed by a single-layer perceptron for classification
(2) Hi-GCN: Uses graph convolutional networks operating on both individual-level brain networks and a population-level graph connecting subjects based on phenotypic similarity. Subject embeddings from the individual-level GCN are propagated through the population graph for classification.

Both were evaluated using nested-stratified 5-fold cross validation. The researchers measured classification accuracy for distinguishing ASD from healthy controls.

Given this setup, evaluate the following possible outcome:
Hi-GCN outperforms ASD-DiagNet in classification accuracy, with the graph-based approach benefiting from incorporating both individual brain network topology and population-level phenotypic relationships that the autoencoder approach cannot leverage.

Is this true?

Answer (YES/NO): NO